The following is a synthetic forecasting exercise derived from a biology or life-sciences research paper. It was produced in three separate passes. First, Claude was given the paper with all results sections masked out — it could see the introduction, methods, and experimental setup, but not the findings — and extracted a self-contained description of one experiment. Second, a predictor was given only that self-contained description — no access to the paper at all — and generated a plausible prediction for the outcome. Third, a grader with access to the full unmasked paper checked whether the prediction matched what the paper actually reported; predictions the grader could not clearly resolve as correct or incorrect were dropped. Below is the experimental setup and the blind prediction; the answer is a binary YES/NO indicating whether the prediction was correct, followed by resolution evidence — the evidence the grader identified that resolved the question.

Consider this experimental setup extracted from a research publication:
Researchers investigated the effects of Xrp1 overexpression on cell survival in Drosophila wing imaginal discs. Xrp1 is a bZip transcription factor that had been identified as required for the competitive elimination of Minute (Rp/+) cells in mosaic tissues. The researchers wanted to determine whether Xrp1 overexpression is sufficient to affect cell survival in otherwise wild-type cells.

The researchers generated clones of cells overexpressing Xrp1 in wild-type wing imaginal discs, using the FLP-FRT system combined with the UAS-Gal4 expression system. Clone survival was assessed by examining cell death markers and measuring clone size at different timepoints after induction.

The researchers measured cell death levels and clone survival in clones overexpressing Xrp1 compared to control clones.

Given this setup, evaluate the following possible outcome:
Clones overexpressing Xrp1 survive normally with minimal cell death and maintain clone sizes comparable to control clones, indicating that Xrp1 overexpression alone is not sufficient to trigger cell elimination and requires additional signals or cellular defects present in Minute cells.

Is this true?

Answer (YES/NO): NO